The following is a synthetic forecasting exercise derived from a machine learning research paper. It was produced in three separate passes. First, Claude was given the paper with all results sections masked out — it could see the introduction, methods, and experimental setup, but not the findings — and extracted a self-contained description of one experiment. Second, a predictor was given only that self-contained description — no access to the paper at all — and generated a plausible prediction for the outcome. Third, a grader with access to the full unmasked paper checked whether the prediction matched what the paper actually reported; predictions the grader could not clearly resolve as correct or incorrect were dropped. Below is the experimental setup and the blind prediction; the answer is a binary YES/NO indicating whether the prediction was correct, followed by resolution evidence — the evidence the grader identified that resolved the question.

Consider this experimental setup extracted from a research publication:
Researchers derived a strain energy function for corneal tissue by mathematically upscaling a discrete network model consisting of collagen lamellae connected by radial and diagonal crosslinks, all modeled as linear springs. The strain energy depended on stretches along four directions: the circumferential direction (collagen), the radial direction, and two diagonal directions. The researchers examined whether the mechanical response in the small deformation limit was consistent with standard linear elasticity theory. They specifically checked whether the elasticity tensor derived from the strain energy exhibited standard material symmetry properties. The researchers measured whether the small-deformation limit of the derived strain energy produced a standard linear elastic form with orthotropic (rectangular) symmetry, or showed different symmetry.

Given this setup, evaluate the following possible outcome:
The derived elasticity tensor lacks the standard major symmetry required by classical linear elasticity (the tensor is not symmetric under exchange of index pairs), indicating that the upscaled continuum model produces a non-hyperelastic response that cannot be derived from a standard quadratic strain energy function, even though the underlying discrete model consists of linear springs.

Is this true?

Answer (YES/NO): NO